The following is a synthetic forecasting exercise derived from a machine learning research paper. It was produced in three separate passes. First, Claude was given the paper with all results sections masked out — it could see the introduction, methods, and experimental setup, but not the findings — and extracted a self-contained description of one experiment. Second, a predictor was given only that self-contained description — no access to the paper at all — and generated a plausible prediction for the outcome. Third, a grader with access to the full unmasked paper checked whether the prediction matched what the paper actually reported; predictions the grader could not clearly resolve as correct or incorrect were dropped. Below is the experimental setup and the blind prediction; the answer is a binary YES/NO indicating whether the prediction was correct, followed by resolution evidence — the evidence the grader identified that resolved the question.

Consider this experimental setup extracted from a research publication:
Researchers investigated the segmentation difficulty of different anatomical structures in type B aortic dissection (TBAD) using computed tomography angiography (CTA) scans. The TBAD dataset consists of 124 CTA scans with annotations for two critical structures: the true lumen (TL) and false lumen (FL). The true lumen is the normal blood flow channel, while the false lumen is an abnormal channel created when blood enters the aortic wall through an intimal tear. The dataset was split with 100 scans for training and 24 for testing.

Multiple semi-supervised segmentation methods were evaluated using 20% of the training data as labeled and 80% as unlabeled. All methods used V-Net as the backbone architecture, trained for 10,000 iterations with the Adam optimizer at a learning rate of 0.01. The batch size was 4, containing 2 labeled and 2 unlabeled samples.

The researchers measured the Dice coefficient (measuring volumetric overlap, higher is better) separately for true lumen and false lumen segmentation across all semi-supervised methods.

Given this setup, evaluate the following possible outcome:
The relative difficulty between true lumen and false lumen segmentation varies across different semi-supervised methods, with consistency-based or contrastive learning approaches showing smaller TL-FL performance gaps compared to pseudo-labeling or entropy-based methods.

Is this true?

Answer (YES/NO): NO